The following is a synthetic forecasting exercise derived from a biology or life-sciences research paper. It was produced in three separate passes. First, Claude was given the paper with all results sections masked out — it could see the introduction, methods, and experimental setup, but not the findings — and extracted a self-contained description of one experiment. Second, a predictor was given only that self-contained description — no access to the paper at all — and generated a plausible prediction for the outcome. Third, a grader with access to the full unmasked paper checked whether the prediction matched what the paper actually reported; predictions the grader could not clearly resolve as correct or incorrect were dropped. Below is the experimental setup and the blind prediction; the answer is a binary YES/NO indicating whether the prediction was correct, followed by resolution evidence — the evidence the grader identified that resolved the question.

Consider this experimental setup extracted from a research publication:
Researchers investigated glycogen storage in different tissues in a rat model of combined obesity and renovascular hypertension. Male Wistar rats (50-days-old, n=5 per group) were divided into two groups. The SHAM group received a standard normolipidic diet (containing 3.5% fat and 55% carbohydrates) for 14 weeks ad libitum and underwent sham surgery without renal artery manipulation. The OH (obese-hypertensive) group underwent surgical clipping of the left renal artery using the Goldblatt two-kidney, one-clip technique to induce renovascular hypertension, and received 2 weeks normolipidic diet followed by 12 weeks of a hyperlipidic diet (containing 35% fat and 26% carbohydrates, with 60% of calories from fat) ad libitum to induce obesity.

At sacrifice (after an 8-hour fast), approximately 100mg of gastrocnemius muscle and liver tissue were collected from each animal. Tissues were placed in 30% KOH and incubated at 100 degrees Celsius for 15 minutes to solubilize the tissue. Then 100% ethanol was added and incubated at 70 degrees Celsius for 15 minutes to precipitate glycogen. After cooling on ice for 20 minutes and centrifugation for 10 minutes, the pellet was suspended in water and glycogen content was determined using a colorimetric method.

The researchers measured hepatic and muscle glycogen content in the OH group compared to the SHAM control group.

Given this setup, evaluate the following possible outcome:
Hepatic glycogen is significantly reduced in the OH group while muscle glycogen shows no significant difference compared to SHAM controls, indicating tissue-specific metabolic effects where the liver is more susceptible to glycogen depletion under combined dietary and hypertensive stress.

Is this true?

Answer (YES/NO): NO